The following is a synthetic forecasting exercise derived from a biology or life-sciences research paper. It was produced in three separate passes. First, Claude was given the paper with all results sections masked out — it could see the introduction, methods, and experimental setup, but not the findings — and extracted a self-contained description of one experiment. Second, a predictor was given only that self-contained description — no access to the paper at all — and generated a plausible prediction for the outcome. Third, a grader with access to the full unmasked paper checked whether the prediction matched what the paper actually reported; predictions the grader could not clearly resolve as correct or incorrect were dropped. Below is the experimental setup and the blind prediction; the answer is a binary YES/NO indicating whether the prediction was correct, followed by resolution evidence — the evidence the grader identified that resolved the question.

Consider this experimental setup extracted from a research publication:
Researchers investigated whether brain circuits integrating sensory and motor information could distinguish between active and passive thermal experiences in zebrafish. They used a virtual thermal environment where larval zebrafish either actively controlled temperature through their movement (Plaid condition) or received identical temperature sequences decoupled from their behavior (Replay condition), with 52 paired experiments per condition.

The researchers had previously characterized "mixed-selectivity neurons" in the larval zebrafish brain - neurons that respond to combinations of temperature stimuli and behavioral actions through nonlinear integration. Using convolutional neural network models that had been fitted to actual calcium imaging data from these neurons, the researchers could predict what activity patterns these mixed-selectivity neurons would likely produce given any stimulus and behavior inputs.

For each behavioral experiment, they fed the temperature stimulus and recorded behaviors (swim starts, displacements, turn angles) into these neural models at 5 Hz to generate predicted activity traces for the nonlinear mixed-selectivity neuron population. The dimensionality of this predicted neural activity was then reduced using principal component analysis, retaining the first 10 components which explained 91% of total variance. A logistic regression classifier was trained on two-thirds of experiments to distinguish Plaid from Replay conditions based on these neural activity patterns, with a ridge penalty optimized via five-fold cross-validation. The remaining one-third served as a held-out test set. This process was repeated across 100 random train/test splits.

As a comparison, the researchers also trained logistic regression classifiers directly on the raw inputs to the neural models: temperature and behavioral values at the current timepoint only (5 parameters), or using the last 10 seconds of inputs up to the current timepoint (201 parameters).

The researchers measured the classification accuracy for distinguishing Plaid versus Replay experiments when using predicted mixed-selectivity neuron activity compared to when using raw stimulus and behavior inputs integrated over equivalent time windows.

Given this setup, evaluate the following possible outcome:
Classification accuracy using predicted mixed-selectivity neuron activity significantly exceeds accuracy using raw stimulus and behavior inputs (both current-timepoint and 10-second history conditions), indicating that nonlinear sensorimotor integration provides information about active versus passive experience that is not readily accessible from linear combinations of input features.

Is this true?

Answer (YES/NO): NO